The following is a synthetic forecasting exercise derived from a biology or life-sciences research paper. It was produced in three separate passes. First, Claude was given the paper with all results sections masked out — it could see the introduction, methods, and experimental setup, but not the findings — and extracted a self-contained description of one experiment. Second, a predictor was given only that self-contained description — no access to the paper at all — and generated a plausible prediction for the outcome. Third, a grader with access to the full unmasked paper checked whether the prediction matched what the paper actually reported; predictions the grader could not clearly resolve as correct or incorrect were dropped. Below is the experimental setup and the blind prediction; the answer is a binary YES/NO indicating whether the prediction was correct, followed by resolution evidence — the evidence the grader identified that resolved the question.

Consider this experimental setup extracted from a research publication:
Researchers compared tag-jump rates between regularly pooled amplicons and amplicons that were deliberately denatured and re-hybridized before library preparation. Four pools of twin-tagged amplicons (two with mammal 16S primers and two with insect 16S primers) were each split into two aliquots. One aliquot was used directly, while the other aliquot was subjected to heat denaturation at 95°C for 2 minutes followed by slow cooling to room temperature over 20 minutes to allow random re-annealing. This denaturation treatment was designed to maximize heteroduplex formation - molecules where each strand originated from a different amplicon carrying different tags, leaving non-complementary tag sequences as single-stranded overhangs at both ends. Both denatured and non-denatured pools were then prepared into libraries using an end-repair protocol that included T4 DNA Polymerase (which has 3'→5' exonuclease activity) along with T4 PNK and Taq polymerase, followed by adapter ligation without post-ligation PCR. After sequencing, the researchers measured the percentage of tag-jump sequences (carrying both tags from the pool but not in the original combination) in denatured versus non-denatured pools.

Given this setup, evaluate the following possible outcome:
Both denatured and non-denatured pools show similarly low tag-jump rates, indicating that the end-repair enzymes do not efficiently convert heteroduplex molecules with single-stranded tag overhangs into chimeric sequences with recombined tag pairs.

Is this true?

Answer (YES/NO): NO